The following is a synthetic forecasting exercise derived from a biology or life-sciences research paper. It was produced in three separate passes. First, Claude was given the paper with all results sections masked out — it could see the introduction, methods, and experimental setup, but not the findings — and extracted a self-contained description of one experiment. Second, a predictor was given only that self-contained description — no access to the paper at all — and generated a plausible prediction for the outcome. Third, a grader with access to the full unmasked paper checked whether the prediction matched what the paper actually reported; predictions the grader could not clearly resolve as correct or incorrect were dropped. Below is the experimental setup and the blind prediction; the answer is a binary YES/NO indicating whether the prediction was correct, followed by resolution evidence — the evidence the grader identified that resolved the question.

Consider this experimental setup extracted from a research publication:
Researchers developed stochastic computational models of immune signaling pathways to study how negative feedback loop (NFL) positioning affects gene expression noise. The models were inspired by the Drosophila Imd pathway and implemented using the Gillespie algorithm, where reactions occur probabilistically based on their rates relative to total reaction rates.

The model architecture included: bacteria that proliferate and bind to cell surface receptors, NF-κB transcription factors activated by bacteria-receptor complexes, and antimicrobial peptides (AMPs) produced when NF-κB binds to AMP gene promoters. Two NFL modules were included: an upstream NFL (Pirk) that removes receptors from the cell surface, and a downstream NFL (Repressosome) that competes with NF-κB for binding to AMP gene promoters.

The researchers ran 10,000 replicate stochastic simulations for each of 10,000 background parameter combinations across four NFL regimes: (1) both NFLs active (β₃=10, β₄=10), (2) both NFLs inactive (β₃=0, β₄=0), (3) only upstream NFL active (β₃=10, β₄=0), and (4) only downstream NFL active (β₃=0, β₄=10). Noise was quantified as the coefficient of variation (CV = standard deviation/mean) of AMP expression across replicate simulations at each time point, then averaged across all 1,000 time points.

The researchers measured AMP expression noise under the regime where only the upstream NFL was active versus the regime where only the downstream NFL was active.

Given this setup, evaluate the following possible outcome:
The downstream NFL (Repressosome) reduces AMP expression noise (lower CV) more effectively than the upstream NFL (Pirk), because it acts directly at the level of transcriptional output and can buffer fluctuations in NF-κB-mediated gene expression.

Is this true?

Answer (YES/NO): NO